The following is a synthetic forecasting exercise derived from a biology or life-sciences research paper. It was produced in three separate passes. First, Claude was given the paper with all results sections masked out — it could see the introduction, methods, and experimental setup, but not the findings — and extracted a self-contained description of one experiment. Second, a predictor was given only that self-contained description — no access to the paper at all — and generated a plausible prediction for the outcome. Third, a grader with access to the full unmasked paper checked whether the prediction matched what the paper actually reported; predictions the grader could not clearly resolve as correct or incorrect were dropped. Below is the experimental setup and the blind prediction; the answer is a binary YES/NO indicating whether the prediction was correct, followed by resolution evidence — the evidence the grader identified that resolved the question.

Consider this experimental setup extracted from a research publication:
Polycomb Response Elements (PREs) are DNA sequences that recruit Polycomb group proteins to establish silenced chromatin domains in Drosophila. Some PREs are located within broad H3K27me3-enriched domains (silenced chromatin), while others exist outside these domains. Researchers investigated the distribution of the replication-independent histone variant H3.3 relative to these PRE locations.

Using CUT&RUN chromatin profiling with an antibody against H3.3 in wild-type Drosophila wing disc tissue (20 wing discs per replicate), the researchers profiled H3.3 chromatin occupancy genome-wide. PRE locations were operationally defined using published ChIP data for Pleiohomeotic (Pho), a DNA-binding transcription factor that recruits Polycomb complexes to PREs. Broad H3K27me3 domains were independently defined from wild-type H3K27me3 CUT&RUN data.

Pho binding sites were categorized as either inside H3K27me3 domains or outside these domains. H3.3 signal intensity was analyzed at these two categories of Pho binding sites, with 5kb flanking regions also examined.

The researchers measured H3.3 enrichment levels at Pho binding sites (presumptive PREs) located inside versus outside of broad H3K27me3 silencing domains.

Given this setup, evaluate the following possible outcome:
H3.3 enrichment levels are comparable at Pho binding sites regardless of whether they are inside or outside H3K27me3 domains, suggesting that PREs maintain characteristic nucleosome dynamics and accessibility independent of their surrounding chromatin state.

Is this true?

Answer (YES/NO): NO